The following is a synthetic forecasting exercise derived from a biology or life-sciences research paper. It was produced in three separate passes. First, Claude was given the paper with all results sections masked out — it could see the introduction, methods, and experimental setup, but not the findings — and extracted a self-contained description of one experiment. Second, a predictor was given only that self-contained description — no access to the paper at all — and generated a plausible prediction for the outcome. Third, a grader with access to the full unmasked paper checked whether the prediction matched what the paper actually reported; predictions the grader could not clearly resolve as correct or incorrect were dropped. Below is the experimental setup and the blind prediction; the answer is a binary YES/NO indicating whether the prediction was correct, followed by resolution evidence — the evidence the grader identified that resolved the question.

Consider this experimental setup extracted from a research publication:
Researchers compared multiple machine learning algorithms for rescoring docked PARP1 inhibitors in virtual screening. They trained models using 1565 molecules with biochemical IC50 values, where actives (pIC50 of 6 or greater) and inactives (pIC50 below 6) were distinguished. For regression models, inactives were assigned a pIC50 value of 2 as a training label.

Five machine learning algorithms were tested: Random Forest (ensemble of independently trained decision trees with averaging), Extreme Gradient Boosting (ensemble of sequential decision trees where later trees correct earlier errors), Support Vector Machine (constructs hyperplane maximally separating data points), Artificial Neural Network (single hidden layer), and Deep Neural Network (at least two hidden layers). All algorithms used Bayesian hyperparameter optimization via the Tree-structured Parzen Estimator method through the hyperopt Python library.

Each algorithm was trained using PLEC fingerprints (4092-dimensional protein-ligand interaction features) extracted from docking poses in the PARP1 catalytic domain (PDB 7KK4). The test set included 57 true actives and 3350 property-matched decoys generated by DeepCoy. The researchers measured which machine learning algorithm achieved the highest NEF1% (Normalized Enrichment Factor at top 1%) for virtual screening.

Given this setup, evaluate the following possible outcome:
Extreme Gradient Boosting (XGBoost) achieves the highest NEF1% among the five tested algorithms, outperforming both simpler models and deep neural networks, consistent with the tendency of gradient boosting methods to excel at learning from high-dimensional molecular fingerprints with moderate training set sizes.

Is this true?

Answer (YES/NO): NO